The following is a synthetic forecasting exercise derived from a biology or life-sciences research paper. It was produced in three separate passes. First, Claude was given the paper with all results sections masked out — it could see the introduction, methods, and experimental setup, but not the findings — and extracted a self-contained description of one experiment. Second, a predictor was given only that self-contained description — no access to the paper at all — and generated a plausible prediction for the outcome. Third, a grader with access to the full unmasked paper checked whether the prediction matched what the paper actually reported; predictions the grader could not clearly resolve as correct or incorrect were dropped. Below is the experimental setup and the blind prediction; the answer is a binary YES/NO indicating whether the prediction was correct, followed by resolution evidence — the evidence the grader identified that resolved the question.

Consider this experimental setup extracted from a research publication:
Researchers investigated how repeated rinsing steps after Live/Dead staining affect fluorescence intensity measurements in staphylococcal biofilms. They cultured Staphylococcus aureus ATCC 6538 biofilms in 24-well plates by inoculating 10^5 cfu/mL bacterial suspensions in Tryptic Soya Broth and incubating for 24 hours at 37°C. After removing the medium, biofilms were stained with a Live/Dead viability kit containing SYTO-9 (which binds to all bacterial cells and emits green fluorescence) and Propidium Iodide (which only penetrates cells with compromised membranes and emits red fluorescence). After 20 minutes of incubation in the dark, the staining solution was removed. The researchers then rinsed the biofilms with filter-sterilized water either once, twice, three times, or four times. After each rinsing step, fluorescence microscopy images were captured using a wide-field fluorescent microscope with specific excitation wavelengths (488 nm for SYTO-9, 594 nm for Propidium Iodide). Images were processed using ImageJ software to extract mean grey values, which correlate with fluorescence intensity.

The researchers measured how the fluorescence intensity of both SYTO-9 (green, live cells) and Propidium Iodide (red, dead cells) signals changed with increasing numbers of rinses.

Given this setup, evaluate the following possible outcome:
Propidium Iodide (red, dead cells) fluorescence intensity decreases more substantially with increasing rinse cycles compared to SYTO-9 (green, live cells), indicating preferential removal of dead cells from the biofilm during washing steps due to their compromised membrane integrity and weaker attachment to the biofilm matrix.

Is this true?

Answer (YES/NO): YES